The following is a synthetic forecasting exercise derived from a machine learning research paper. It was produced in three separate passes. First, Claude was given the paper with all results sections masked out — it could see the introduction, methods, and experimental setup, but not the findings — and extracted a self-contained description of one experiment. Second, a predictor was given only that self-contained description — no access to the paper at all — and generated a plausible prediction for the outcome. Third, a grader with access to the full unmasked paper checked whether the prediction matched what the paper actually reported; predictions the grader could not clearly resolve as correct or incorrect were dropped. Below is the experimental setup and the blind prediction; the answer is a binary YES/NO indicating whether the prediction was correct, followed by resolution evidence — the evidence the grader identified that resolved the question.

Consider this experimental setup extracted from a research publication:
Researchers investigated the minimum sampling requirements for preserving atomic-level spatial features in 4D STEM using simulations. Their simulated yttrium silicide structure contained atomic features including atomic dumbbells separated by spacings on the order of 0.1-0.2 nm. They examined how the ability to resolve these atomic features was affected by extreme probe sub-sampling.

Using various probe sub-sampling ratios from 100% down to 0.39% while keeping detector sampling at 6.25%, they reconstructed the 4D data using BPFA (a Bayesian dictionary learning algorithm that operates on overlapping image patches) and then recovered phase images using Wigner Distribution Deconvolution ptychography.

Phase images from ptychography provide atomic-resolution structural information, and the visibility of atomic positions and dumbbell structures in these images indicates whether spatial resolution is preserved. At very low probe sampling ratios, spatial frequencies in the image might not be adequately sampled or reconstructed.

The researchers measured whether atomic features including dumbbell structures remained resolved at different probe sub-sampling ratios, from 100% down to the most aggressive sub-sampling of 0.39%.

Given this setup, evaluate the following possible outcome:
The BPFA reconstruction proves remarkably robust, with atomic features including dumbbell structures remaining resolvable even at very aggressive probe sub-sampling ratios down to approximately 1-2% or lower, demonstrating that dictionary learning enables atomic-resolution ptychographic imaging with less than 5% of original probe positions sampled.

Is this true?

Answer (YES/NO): NO